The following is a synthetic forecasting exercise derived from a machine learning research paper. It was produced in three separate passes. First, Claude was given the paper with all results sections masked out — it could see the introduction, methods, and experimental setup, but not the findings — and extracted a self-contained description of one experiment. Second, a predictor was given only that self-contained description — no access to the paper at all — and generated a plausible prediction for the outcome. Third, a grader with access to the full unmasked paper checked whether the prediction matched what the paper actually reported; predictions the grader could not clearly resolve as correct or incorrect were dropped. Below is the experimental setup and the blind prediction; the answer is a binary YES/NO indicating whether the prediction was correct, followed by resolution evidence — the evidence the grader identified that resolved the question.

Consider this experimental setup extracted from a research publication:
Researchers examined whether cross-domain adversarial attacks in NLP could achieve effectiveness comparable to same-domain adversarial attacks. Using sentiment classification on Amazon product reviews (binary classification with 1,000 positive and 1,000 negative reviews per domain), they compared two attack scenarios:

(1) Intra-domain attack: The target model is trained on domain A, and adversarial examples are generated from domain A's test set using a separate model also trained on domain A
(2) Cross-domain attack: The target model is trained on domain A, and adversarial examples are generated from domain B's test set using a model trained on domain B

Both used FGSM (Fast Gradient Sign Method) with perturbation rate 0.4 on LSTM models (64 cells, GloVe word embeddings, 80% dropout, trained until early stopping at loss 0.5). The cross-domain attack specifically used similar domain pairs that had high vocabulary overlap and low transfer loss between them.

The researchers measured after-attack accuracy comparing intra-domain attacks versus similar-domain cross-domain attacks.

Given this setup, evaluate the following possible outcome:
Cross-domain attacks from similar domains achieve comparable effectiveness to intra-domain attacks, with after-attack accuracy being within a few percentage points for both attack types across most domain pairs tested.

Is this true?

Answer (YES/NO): NO